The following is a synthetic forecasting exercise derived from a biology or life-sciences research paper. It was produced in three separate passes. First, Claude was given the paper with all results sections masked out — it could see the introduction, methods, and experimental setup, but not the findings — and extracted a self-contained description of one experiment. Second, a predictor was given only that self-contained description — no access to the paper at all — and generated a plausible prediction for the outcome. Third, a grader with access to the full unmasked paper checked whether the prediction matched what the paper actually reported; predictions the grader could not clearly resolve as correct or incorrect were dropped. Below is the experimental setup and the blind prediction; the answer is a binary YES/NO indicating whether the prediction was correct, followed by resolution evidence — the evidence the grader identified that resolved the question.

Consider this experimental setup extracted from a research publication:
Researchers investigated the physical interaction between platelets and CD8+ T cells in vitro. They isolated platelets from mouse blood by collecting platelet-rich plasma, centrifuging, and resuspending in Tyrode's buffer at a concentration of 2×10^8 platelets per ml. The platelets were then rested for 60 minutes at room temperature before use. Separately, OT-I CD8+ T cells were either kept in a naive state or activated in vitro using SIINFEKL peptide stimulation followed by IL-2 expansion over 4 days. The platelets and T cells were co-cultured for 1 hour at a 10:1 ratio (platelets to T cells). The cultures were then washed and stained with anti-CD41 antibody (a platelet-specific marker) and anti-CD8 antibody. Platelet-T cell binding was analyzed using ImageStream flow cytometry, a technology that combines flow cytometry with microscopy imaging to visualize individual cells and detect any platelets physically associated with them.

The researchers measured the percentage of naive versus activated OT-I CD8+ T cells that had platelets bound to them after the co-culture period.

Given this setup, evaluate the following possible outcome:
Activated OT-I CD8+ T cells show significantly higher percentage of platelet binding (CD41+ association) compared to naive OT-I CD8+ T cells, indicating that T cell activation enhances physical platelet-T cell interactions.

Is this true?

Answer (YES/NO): YES